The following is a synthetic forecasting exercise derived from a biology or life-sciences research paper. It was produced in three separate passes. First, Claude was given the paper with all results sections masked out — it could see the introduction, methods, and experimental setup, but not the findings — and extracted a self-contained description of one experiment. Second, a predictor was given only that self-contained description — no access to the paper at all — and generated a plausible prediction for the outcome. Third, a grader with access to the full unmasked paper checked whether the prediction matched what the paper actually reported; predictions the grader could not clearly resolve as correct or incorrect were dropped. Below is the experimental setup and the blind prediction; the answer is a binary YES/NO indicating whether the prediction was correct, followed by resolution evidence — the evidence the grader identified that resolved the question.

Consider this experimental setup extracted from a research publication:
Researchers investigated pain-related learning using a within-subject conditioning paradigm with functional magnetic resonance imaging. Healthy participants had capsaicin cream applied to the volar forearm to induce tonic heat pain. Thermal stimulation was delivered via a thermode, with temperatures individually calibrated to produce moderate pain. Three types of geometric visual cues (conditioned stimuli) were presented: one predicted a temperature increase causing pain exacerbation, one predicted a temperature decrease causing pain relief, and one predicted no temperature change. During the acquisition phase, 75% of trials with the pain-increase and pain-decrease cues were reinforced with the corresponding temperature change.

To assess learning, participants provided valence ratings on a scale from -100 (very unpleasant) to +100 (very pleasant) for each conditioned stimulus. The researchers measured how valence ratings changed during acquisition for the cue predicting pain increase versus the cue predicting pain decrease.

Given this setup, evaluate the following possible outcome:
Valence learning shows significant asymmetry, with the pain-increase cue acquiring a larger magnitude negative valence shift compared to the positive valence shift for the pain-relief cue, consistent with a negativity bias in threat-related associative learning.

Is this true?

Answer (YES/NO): YES